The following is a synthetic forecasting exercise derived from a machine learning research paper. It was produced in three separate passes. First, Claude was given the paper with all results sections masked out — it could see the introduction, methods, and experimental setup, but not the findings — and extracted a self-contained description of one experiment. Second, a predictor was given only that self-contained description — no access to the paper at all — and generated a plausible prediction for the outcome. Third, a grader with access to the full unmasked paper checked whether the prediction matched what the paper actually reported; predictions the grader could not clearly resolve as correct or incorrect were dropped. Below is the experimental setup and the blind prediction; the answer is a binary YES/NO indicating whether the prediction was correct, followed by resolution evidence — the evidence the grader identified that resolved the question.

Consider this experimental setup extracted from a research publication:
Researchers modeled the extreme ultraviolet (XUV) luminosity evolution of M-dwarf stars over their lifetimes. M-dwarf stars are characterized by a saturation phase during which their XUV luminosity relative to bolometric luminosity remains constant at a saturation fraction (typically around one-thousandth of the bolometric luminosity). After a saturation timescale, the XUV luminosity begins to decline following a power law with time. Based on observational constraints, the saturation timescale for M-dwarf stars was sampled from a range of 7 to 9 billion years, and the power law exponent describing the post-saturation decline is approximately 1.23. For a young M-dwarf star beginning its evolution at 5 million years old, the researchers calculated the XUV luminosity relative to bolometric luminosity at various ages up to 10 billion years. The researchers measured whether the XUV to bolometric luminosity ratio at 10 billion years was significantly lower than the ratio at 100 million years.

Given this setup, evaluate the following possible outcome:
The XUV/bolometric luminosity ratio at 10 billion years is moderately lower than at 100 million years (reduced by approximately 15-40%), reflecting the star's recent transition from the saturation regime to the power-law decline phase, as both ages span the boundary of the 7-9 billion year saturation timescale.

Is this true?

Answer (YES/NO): NO